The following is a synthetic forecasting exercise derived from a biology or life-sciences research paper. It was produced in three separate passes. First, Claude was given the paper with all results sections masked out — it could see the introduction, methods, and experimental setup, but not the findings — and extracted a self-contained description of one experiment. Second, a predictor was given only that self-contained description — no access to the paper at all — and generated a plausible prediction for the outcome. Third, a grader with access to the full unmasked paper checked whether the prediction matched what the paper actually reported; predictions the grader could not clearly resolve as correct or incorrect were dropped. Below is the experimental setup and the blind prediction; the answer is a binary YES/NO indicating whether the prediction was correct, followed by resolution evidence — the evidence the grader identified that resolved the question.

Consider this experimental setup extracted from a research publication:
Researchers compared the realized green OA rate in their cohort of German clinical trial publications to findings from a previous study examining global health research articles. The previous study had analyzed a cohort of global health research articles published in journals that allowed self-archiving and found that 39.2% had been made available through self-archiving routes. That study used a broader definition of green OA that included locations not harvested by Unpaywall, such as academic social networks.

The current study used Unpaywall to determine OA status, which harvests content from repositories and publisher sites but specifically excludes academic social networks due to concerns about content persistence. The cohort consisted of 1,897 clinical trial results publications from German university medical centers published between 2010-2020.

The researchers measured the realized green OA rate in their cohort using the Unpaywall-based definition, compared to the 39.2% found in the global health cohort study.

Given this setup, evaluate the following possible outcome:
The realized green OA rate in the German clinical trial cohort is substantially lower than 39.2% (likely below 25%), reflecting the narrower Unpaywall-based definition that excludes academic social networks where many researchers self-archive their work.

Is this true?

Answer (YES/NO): YES